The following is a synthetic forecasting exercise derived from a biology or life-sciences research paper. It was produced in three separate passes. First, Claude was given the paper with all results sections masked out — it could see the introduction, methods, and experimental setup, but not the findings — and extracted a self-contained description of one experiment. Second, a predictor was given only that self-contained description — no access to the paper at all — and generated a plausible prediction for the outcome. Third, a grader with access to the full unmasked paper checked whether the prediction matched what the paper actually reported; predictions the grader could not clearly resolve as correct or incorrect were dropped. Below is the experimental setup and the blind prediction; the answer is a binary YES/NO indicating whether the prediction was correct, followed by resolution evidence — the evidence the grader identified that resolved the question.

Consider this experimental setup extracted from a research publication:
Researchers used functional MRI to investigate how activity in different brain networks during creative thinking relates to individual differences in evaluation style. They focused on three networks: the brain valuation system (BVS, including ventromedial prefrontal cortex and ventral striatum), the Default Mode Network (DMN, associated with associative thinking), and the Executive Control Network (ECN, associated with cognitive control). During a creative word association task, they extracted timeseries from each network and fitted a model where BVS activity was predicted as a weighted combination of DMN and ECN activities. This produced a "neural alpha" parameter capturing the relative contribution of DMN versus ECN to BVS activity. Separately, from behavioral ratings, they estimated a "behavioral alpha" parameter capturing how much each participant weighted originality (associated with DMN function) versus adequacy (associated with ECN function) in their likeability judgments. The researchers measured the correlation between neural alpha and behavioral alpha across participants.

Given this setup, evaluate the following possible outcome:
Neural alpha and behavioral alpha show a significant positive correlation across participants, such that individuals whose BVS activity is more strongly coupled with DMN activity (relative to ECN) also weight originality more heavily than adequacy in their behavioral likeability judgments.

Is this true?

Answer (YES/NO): YES